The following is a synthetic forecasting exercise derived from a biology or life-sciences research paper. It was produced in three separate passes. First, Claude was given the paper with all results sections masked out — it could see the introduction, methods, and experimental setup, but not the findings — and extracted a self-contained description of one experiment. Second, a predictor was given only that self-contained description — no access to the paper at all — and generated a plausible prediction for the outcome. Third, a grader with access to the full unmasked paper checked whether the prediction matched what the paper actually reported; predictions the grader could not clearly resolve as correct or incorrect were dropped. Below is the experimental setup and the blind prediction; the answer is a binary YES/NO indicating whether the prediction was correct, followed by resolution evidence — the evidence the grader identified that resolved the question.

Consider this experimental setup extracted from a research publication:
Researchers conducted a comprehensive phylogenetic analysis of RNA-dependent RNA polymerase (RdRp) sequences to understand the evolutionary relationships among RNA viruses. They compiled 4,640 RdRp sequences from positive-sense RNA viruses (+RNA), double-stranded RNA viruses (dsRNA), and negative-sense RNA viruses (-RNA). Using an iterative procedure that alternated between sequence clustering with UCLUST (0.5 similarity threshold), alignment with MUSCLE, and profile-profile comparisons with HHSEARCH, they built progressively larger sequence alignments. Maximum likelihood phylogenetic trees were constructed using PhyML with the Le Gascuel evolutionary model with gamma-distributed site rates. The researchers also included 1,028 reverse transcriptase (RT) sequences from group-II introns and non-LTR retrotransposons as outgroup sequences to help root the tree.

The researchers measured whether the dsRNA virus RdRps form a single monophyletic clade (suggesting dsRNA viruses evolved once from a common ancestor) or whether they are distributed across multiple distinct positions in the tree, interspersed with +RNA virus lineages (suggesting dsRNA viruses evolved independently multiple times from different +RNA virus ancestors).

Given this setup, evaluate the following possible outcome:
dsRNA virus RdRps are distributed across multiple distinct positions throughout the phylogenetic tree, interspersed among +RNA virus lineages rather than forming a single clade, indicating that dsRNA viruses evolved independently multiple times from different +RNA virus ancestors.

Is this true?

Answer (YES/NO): YES